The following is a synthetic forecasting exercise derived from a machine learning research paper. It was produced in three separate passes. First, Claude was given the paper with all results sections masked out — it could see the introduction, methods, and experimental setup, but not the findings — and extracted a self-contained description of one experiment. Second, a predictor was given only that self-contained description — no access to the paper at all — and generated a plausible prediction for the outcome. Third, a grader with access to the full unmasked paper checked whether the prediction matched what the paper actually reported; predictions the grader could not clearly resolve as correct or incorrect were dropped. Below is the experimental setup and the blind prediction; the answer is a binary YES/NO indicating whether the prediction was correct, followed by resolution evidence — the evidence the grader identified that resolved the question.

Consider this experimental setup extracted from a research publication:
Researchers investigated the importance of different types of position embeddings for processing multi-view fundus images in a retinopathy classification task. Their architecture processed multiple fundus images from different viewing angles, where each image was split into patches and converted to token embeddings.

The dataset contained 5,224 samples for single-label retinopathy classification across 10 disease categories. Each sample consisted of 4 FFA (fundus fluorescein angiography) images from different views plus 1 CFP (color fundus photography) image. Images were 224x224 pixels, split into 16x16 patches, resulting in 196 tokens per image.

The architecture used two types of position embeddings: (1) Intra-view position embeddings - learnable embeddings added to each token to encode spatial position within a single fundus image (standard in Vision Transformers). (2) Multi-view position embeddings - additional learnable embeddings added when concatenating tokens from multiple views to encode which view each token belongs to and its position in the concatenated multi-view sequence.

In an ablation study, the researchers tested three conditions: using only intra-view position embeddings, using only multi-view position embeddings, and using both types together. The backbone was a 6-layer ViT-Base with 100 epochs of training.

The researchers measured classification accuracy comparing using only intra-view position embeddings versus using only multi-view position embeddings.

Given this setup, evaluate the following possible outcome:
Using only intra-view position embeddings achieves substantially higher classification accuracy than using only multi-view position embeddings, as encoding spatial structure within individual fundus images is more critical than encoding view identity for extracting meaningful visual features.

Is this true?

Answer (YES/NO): NO